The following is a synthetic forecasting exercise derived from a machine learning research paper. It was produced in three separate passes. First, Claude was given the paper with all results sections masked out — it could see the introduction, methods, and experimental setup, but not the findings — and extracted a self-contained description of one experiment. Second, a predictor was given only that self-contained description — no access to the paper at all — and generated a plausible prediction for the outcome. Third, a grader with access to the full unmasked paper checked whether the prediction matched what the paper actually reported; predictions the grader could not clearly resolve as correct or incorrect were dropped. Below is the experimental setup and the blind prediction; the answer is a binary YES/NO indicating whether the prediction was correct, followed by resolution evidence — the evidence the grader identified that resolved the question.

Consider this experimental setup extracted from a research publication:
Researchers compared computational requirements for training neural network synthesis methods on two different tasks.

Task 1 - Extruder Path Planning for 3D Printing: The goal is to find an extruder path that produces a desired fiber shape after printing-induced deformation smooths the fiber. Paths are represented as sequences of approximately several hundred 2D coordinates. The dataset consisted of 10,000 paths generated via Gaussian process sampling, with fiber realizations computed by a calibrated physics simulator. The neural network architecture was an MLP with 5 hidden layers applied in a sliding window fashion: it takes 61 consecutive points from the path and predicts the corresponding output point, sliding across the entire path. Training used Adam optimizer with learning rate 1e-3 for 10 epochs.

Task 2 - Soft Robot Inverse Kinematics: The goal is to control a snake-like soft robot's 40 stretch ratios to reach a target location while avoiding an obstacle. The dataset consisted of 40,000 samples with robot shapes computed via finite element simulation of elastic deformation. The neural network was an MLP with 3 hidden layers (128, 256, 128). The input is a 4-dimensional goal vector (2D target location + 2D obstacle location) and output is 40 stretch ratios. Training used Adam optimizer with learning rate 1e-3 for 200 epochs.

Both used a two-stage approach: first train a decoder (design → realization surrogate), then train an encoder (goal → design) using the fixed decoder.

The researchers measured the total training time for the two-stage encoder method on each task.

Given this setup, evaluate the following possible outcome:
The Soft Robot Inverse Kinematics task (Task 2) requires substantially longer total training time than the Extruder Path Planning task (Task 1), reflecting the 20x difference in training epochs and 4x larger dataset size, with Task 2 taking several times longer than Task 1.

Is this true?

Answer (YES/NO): NO